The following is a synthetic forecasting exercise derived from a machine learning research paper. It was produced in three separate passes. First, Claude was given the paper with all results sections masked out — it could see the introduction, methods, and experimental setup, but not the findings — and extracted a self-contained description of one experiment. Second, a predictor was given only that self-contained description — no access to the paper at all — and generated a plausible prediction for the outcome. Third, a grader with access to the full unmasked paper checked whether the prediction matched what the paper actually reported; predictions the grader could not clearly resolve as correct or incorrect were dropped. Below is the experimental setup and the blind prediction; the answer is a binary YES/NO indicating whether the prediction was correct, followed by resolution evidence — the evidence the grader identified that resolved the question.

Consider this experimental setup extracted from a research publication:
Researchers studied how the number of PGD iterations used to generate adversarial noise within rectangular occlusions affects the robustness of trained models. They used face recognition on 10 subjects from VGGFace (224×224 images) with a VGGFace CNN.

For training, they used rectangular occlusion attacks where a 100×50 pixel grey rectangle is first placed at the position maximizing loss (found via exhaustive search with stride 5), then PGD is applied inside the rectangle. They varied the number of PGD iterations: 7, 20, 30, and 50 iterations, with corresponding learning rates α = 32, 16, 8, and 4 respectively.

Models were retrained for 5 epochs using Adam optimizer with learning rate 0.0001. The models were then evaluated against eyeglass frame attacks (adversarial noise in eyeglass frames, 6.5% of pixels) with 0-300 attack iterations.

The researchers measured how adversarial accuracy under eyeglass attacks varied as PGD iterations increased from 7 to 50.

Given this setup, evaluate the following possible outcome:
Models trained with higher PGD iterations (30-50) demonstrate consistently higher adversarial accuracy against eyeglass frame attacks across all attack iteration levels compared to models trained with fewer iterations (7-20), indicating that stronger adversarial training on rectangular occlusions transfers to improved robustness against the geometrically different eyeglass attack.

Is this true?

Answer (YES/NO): YES